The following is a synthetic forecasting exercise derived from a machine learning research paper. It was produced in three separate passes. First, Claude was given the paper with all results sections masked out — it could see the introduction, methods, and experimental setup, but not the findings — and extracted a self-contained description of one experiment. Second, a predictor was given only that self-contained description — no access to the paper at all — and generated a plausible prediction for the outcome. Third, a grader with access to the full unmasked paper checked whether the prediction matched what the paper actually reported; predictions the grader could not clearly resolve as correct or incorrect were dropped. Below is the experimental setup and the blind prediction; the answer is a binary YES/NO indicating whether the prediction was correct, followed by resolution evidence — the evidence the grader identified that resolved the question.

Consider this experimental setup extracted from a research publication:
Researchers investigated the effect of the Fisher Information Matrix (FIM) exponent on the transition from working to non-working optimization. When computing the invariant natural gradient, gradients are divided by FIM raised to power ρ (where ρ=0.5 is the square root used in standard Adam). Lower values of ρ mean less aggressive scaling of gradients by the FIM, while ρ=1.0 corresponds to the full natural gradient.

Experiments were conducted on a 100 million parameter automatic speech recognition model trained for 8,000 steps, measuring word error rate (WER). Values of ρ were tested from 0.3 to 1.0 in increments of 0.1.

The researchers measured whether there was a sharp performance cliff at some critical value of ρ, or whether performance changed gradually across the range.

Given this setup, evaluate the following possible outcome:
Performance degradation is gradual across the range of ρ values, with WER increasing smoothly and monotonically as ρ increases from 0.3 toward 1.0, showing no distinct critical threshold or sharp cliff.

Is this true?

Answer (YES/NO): NO